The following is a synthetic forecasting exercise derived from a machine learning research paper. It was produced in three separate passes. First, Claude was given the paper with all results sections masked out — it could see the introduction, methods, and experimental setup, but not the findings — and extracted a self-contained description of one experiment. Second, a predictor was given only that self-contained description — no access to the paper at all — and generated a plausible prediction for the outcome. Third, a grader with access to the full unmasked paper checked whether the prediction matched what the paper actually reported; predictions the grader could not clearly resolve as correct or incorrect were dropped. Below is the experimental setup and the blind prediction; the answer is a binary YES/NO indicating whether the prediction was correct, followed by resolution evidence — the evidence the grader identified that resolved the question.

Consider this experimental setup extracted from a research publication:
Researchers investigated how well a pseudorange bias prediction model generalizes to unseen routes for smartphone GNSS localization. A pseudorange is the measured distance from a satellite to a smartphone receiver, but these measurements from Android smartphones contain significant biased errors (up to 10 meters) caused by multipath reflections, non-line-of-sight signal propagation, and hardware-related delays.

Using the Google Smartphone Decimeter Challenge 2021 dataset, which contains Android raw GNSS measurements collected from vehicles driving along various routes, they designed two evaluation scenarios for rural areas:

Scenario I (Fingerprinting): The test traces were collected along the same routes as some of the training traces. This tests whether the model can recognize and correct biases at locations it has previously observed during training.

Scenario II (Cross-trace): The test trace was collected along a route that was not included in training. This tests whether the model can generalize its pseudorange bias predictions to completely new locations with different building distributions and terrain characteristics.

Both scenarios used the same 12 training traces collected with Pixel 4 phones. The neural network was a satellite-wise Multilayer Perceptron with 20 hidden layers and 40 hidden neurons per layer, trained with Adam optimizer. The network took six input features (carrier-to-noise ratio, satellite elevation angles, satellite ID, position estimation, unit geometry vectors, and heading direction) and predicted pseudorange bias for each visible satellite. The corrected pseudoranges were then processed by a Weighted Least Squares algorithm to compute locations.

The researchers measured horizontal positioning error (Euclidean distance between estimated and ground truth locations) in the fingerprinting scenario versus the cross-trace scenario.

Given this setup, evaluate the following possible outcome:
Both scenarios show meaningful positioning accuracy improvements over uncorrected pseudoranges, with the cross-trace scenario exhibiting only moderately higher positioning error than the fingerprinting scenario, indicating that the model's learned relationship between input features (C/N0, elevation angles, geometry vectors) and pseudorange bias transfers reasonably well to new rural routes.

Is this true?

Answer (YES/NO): NO